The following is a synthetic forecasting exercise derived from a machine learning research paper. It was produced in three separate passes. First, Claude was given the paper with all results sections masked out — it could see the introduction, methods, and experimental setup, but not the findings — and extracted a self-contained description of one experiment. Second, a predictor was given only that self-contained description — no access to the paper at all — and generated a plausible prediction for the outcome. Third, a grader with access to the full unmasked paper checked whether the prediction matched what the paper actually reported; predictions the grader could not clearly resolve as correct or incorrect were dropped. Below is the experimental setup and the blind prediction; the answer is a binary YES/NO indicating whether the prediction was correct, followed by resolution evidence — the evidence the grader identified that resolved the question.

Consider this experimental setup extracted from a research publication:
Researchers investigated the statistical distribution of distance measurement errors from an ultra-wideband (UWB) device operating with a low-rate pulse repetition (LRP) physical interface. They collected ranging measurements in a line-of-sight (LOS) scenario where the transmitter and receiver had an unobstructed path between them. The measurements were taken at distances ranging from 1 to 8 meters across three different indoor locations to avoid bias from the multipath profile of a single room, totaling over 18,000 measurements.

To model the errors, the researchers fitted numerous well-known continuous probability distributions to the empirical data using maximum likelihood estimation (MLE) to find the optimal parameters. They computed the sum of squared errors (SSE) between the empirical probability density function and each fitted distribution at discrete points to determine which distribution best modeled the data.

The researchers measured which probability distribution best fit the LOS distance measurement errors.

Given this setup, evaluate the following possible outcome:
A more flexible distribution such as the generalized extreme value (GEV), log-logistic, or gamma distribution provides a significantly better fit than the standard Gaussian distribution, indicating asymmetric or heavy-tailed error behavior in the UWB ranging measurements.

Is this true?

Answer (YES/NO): NO